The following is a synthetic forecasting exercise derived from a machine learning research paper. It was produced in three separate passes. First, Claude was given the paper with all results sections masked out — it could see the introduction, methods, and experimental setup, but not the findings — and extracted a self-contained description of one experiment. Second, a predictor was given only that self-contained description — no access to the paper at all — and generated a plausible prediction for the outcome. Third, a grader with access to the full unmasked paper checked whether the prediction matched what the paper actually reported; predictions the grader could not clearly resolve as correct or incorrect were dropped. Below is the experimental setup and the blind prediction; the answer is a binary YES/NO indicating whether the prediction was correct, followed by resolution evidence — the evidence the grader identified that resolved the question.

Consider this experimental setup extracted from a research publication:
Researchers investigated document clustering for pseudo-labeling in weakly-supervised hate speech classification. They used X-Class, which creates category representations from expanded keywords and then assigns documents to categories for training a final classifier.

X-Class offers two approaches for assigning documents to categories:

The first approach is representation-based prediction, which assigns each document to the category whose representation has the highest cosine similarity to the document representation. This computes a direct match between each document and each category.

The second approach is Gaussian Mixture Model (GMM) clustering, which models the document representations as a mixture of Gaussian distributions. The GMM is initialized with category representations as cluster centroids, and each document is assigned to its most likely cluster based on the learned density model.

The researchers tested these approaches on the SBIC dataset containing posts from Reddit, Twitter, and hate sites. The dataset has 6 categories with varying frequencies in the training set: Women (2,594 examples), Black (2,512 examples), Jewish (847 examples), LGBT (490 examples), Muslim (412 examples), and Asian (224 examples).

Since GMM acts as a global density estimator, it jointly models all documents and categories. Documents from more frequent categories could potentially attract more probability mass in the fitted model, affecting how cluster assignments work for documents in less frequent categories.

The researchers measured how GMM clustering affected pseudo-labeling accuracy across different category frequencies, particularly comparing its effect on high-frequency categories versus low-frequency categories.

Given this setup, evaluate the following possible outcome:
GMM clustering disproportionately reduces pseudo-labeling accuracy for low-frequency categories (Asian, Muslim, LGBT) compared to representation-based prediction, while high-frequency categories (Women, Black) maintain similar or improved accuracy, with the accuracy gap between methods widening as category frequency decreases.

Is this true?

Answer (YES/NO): NO